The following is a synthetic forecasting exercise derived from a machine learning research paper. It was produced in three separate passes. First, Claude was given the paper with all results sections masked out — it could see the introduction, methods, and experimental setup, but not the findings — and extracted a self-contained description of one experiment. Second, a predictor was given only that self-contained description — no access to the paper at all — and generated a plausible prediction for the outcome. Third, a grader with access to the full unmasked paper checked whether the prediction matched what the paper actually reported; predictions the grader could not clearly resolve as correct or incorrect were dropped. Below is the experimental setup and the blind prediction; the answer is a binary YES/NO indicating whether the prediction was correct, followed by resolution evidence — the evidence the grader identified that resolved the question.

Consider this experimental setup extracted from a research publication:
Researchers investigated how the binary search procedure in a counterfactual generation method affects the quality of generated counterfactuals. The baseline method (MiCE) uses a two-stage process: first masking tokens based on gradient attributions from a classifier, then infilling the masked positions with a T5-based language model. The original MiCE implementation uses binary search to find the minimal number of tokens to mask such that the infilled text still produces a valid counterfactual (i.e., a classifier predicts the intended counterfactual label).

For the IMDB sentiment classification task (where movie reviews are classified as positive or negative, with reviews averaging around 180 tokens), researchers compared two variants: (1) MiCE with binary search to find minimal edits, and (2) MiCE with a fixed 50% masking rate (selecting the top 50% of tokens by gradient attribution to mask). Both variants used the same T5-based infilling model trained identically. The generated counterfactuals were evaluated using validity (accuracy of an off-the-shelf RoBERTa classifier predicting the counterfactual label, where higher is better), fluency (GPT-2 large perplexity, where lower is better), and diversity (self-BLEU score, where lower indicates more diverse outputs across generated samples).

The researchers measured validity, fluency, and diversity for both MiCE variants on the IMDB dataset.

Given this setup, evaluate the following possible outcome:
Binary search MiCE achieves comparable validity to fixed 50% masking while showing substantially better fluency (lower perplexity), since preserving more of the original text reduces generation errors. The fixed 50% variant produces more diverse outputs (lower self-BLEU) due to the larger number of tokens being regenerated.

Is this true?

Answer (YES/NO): NO